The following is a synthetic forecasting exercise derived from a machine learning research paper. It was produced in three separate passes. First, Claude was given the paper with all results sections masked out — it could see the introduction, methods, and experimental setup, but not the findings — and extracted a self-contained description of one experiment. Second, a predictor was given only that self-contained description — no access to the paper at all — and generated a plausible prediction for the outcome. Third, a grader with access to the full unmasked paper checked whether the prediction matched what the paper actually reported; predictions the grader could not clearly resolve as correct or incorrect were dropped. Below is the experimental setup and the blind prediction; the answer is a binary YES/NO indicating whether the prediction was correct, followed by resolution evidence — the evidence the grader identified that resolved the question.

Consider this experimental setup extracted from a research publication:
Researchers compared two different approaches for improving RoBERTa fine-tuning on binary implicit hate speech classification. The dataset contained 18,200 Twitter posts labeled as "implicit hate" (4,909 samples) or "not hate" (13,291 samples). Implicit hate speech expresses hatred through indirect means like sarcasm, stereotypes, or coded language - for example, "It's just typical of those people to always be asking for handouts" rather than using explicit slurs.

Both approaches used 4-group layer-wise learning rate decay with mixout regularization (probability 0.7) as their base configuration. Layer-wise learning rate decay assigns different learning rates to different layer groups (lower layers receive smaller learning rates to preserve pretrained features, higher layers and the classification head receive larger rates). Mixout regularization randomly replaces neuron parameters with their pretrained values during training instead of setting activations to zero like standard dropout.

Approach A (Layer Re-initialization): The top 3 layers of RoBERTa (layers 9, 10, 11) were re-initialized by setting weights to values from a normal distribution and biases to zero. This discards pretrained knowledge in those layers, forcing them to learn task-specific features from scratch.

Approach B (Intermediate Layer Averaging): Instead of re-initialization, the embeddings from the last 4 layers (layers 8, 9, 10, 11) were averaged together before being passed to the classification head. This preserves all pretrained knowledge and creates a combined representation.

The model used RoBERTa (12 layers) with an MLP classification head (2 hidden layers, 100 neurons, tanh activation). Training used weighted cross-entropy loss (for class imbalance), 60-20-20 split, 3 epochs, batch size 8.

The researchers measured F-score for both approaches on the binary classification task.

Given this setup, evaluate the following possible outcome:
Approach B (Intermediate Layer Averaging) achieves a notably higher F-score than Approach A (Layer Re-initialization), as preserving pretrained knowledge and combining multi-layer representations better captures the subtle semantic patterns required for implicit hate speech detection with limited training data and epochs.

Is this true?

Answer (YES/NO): NO